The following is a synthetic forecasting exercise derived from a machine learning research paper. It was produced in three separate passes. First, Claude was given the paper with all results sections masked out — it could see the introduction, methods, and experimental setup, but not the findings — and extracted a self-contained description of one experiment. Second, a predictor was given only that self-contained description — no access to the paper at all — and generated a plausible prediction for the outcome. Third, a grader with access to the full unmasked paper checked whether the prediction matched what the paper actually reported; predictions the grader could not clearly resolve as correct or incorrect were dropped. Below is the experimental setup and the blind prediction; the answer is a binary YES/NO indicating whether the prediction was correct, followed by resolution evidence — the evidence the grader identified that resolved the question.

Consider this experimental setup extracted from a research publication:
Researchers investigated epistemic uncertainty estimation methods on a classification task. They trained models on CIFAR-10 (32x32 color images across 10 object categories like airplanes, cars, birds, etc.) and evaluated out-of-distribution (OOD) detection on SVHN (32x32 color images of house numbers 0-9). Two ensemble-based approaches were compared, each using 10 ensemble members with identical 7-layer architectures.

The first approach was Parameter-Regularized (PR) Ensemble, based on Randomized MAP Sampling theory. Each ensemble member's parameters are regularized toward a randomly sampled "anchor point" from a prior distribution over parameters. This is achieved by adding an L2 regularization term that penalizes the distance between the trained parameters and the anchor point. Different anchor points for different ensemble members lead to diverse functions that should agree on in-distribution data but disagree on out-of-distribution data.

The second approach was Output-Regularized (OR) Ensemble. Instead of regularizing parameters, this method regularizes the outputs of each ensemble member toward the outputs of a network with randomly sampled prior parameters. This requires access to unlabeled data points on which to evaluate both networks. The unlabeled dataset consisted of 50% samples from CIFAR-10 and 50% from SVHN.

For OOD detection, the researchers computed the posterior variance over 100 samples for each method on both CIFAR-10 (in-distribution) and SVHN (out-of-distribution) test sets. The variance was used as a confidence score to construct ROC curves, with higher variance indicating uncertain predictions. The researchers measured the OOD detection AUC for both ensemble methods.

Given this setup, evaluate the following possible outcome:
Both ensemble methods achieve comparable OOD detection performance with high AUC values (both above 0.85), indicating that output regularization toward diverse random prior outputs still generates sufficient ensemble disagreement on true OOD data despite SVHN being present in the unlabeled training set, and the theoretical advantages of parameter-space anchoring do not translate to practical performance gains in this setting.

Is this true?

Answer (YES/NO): NO